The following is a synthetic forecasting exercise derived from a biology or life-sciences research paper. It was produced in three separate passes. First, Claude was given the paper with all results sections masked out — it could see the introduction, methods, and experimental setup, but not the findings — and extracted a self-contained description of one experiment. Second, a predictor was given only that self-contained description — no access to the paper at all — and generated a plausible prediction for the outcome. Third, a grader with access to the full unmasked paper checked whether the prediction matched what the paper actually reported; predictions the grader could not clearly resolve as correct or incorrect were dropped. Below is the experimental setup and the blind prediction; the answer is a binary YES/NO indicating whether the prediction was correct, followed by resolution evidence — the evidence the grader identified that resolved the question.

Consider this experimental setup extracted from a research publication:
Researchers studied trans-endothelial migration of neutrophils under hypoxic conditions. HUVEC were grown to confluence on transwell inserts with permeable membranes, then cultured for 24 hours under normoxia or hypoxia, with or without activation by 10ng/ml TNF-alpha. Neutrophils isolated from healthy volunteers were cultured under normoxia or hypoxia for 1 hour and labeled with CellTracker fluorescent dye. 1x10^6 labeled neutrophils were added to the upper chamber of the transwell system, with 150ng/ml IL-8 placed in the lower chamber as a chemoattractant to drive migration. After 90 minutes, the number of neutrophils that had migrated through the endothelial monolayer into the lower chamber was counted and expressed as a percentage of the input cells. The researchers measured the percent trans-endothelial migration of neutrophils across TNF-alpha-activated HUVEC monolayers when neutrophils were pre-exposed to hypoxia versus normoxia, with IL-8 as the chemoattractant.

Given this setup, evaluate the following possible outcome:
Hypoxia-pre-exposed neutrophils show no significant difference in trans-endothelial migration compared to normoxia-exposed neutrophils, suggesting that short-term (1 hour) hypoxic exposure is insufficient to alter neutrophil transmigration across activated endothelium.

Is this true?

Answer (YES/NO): NO